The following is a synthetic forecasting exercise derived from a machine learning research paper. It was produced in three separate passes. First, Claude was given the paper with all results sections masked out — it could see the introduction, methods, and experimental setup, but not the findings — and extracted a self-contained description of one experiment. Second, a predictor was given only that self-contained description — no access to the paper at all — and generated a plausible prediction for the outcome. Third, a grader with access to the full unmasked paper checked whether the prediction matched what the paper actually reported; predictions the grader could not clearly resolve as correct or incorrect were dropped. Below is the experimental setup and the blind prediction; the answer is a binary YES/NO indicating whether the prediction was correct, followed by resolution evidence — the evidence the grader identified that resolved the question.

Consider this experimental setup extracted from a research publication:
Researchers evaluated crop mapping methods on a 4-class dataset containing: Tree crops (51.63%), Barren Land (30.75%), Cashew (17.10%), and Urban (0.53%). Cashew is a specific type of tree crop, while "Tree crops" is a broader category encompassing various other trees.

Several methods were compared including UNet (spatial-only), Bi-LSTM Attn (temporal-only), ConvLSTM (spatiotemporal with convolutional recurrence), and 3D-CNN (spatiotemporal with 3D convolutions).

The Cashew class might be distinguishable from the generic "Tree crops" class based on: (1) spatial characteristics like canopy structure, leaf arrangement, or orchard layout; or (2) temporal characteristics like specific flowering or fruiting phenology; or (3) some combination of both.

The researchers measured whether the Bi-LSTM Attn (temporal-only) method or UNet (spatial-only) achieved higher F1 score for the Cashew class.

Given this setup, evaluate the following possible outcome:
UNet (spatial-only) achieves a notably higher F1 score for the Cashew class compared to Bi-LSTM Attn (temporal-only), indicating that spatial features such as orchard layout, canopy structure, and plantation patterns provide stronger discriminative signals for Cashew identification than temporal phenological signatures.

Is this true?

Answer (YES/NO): NO